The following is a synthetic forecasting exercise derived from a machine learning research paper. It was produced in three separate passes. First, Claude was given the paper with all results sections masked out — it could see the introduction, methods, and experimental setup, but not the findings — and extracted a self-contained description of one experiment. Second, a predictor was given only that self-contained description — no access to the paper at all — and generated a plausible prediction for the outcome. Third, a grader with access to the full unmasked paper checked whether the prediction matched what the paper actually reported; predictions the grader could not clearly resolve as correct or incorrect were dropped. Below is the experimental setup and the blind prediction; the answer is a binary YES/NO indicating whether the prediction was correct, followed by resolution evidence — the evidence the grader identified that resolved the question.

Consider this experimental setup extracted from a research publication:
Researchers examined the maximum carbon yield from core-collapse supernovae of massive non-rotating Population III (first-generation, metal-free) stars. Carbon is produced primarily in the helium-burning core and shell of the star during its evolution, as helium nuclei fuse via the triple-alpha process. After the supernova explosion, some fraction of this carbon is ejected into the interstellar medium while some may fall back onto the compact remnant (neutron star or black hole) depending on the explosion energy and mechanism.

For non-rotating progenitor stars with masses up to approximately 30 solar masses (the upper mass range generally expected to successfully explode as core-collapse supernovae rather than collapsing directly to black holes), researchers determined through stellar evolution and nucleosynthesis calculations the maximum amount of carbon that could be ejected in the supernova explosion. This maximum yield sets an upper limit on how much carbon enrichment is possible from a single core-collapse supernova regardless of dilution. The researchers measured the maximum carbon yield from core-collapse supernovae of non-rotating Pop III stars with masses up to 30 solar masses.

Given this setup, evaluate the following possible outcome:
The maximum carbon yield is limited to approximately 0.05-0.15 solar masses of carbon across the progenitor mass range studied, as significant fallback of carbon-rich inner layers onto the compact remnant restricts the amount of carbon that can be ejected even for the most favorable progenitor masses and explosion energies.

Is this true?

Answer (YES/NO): NO